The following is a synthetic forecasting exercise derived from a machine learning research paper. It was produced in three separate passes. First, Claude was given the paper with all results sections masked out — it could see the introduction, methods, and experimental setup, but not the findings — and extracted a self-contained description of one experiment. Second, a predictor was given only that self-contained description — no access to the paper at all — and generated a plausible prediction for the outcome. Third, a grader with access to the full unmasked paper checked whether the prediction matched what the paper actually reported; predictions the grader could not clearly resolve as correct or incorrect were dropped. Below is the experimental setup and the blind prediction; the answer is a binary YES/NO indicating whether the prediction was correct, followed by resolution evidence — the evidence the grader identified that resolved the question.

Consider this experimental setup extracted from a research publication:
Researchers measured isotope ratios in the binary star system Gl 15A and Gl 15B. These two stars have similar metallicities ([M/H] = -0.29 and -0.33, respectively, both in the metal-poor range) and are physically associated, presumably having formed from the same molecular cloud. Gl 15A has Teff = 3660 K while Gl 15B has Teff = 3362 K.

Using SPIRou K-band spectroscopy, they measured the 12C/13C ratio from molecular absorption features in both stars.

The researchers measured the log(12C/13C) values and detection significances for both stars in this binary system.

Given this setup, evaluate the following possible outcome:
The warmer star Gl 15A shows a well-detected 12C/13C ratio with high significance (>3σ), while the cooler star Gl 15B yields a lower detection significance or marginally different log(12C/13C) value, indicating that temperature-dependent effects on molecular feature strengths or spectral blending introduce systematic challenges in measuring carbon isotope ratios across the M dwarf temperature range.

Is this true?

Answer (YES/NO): NO